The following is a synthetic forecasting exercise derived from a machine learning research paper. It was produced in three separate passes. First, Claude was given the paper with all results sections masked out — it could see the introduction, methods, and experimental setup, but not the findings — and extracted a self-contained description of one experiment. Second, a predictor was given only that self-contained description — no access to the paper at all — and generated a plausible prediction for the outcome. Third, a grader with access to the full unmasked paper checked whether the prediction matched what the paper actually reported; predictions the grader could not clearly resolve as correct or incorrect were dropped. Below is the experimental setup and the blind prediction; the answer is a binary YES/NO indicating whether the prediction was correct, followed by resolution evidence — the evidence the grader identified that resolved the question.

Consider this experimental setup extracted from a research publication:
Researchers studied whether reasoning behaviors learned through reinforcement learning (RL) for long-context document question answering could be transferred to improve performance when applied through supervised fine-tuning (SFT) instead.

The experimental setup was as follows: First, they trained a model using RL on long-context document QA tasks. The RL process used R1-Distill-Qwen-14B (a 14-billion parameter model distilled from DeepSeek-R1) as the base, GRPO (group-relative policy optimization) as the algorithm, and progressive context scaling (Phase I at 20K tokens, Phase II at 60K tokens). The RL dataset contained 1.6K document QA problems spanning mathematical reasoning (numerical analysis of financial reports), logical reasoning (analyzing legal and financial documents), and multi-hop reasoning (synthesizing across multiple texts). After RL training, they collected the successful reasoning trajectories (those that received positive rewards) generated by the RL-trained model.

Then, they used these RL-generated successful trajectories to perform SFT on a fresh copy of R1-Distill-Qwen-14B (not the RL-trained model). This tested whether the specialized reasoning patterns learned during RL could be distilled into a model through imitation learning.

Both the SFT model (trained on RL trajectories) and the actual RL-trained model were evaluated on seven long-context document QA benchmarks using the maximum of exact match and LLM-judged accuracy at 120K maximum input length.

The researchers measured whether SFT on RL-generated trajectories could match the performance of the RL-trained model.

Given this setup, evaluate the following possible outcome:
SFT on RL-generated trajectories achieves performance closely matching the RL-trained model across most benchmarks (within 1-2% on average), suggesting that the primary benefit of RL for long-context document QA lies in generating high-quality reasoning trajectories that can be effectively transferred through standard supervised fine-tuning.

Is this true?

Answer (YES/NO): NO